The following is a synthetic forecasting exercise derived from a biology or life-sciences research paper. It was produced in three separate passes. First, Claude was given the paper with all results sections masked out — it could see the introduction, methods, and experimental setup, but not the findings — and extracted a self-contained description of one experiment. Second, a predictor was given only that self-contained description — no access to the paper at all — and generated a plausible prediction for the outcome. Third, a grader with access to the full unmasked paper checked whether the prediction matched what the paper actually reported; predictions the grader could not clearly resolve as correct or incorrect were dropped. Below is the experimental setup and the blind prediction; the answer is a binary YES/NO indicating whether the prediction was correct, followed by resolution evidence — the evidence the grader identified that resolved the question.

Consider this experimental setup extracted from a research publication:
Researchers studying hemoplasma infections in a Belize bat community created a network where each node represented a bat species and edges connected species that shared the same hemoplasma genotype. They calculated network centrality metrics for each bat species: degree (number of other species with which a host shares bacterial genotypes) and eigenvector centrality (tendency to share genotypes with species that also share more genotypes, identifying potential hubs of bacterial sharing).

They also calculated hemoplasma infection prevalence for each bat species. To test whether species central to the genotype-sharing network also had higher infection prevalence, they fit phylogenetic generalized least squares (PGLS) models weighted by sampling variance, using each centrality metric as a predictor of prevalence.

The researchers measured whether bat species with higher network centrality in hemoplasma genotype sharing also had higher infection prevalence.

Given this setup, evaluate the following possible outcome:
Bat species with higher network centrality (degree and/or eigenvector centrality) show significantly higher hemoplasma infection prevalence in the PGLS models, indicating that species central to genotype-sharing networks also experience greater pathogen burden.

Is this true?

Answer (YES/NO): NO